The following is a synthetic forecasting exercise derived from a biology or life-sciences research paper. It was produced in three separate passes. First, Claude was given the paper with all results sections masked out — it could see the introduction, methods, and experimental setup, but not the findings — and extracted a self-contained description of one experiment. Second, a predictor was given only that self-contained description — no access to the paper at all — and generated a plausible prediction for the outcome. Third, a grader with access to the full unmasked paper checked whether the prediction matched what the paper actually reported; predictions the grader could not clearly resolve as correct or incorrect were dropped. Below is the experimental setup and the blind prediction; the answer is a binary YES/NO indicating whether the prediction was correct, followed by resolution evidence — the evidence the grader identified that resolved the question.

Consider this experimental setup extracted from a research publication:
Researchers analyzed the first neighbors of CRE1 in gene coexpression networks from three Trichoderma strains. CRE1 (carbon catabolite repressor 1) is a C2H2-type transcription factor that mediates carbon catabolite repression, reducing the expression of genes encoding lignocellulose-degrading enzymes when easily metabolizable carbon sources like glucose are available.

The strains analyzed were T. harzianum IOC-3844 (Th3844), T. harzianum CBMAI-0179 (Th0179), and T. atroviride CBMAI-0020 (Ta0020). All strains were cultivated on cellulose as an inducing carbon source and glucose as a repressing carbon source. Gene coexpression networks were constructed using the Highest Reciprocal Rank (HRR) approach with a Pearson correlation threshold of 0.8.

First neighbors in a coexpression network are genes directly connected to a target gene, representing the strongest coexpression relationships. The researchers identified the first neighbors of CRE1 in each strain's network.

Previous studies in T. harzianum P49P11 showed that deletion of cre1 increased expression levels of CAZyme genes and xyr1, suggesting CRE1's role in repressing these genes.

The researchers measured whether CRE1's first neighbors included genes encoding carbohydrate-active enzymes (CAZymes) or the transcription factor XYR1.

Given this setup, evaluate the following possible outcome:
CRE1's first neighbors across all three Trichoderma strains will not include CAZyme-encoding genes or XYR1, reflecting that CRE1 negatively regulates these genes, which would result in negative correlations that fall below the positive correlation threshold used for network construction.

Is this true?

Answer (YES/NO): NO